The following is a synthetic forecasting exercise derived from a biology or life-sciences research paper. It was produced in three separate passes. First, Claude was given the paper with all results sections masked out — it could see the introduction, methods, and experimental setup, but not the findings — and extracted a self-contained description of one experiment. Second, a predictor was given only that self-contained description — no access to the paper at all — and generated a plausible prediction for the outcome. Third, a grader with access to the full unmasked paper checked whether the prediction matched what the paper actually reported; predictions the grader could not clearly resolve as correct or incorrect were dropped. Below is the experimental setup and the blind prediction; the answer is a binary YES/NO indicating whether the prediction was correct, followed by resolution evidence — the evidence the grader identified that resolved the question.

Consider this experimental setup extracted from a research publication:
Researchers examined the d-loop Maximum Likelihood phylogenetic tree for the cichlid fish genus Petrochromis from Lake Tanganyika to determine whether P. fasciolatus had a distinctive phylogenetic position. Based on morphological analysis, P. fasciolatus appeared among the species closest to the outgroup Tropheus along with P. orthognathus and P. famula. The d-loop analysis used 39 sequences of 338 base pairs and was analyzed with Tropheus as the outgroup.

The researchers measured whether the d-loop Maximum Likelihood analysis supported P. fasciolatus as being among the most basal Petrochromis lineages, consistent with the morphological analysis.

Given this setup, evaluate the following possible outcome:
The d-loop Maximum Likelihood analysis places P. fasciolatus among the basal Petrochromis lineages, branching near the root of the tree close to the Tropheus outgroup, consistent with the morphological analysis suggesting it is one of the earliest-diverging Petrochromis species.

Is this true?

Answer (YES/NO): YES